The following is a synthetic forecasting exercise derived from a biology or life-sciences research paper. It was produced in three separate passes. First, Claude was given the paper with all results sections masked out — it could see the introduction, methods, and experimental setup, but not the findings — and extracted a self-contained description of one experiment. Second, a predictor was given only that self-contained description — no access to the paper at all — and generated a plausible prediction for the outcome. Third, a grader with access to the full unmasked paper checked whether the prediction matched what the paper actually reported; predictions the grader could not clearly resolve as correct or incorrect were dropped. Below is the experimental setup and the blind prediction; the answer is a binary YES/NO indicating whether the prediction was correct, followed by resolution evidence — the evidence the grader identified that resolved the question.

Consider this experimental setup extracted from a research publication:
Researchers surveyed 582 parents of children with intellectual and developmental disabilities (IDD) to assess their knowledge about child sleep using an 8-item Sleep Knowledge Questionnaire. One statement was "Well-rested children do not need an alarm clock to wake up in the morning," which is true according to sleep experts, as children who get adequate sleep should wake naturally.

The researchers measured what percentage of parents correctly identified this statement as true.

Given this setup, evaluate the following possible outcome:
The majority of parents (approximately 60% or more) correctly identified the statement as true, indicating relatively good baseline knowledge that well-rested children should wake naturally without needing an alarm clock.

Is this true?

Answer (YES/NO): NO